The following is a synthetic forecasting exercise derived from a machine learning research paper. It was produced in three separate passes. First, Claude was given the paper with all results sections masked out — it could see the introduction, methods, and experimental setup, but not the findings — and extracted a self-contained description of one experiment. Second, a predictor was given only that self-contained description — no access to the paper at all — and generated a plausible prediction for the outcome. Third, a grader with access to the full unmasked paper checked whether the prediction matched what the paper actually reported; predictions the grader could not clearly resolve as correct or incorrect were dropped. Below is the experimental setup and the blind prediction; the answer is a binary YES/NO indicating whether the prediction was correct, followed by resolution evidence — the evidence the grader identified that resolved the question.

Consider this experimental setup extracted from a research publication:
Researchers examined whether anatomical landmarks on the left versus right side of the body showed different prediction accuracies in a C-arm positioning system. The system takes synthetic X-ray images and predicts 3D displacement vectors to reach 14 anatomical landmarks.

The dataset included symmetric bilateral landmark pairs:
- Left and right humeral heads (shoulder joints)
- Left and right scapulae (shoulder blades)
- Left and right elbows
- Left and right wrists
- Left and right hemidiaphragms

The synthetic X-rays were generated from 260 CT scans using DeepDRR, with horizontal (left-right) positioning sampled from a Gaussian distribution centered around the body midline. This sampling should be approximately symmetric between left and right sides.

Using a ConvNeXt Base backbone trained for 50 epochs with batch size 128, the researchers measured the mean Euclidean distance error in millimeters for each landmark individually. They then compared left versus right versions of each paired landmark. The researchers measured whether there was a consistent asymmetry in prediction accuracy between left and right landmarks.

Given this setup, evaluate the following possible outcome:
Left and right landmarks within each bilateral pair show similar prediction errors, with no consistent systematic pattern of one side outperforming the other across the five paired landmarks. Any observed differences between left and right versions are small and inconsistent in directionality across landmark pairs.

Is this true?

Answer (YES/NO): NO